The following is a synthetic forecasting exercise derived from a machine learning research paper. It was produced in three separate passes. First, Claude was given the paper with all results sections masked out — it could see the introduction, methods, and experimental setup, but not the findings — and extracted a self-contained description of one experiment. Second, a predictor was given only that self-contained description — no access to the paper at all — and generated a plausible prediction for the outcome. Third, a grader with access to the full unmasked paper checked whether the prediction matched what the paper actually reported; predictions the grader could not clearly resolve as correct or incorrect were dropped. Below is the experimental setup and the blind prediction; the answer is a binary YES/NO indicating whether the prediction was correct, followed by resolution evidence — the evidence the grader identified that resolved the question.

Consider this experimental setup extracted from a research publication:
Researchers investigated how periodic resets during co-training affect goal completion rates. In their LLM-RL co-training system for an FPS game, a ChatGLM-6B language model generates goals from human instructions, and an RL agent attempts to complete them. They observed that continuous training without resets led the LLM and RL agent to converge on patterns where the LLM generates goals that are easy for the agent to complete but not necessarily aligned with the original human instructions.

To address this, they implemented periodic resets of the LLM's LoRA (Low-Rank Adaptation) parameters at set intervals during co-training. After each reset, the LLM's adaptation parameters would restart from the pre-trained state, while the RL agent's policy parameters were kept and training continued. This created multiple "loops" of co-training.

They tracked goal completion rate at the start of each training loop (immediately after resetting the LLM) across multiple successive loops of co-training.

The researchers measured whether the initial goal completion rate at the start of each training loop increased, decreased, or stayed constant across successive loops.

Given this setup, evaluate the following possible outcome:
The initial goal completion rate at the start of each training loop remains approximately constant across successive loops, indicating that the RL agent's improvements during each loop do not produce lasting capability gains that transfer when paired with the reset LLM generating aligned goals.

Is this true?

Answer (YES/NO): NO